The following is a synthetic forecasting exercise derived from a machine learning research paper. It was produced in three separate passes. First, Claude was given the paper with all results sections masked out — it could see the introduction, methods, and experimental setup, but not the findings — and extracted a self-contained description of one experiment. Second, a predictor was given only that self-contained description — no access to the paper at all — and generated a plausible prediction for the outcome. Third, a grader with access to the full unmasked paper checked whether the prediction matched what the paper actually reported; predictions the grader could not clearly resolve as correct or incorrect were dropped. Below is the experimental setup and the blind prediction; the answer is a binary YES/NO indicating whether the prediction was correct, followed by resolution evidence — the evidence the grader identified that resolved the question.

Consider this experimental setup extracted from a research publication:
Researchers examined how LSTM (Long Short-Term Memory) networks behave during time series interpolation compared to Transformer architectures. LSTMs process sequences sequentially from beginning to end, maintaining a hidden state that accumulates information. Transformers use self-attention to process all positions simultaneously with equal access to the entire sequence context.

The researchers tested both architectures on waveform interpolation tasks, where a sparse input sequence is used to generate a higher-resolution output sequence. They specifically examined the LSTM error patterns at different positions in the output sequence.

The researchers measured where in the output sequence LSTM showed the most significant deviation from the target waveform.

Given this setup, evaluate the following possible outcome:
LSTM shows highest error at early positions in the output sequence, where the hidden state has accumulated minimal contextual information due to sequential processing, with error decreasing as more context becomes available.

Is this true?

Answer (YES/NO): YES